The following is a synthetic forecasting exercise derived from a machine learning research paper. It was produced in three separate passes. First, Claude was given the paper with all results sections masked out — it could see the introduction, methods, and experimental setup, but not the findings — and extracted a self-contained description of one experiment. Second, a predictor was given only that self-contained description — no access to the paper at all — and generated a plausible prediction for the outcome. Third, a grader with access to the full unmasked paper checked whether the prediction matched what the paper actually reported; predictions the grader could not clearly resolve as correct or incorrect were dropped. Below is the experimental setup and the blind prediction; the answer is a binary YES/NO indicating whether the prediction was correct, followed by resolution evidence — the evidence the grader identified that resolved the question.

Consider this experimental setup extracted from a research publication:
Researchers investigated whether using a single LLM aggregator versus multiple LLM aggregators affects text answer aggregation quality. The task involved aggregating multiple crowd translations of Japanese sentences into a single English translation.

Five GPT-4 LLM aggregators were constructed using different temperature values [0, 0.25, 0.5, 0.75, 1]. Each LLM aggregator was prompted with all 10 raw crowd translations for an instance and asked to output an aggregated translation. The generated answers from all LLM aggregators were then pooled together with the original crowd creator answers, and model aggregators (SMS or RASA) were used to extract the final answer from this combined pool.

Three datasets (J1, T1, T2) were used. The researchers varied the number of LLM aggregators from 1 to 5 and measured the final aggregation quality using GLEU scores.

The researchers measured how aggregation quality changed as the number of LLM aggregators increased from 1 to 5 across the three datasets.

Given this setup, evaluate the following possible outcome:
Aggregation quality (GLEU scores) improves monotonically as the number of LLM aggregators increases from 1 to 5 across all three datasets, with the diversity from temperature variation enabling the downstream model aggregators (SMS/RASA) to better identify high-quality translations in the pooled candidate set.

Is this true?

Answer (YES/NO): NO